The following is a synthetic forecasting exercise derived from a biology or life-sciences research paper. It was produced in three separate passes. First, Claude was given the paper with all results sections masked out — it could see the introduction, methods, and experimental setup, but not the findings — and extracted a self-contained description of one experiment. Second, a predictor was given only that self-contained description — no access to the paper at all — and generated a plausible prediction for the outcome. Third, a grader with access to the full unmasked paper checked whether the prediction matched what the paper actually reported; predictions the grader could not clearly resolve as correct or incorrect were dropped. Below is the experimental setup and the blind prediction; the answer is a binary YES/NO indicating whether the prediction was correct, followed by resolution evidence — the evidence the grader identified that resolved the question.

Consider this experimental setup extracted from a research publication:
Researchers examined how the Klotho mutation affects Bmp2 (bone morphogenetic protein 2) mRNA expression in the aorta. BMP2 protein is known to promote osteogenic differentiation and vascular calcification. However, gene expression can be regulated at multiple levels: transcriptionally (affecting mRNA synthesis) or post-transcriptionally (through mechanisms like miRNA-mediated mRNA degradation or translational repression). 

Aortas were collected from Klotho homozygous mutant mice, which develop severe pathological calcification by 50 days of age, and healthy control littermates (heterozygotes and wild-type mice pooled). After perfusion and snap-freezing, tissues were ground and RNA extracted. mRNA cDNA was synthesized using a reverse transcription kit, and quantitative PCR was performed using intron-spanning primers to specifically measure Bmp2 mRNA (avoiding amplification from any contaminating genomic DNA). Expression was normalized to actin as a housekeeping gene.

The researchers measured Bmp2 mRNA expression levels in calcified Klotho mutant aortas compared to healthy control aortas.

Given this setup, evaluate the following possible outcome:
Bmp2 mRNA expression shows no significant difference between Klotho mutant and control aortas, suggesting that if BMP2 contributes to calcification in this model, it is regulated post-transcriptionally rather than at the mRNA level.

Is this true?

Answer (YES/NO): YES